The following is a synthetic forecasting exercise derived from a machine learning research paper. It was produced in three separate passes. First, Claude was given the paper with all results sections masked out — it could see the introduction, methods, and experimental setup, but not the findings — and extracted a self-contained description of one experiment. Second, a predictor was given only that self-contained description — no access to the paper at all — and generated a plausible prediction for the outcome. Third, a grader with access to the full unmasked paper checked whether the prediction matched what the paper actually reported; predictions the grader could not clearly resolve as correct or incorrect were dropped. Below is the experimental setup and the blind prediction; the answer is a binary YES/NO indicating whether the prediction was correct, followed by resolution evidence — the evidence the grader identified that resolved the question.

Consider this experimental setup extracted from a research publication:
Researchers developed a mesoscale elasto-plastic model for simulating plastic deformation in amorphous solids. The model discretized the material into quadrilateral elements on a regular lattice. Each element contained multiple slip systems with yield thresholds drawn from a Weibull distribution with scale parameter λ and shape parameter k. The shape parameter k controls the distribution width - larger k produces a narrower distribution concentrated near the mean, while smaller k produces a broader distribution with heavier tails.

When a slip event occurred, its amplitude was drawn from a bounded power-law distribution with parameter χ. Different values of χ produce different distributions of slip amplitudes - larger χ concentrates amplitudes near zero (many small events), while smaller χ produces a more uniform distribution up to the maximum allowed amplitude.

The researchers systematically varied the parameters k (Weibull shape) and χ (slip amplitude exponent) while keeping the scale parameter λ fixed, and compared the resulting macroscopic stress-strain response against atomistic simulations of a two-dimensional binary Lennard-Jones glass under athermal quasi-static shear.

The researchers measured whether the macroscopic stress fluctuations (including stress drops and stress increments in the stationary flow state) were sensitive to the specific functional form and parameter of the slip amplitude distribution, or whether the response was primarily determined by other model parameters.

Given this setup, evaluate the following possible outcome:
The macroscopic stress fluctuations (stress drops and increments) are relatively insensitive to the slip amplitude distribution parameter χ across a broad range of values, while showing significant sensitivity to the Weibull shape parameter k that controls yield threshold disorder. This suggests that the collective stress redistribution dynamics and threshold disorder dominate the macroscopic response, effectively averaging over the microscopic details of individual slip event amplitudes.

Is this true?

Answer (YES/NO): NO